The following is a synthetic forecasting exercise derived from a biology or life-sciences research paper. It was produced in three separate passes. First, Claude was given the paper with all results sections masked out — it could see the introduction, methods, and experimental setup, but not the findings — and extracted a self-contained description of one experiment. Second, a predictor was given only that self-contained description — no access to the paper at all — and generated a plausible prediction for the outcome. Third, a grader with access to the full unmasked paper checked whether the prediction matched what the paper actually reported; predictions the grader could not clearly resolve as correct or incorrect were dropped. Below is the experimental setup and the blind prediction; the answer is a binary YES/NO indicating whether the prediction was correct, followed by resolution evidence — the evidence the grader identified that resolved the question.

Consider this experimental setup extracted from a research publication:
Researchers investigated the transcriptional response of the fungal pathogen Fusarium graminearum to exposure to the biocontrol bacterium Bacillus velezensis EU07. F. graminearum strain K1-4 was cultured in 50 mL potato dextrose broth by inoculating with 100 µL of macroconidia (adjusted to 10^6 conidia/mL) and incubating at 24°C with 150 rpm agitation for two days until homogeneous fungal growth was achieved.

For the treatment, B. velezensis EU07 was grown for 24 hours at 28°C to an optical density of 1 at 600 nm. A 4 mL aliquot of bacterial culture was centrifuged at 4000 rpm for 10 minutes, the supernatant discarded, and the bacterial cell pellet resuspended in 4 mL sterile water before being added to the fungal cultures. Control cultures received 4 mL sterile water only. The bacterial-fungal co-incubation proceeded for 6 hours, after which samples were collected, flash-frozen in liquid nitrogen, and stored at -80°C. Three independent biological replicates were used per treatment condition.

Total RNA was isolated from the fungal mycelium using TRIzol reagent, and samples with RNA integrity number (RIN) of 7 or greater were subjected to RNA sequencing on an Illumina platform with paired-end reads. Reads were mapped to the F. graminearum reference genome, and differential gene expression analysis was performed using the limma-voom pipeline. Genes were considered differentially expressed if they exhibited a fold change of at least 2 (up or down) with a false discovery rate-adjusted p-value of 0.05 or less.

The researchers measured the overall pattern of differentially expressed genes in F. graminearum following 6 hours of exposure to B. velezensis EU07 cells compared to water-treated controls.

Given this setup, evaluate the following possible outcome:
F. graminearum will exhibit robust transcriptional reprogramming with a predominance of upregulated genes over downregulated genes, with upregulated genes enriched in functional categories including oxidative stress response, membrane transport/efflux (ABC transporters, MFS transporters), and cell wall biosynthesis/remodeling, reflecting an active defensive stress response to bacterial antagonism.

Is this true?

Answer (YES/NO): NO